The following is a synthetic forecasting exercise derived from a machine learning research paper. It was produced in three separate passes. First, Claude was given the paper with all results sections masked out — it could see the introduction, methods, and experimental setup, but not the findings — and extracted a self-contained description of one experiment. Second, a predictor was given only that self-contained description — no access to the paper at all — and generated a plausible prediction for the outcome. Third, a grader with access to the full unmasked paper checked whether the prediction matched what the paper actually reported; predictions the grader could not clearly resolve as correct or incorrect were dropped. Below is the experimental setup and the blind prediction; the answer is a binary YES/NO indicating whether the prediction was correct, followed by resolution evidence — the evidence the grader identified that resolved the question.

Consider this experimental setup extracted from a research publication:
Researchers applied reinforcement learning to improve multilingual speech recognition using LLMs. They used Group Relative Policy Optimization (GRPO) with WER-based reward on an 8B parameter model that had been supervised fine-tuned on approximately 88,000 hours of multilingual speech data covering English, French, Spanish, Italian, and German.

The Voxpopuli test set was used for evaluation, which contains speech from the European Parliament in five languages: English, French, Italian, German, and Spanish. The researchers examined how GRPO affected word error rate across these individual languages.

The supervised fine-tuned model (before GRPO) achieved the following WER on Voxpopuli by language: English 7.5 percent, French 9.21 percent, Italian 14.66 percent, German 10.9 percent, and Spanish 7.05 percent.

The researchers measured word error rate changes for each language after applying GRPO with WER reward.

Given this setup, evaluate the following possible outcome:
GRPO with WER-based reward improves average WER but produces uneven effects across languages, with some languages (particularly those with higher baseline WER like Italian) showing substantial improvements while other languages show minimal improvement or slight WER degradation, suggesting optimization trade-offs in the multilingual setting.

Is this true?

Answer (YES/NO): NO